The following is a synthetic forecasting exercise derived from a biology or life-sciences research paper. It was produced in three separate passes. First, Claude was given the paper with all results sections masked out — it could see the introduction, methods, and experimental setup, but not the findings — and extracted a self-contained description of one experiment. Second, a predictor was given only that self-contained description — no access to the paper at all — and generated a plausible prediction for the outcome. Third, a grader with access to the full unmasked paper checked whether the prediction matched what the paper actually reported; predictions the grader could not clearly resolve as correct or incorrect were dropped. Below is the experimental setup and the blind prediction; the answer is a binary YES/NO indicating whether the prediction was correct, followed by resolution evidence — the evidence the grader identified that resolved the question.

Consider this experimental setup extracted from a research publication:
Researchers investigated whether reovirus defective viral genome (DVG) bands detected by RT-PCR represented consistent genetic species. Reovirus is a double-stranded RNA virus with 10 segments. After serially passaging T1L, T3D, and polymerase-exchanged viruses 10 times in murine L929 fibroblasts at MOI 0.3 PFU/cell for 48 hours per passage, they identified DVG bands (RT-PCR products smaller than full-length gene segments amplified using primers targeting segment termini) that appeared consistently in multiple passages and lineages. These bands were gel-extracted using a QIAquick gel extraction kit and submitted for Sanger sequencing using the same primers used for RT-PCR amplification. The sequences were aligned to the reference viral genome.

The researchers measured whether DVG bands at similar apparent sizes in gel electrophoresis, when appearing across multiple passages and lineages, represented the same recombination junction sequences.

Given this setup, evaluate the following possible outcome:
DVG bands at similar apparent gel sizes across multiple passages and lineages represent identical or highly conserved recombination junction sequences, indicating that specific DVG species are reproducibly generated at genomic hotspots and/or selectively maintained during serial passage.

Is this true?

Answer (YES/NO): YES